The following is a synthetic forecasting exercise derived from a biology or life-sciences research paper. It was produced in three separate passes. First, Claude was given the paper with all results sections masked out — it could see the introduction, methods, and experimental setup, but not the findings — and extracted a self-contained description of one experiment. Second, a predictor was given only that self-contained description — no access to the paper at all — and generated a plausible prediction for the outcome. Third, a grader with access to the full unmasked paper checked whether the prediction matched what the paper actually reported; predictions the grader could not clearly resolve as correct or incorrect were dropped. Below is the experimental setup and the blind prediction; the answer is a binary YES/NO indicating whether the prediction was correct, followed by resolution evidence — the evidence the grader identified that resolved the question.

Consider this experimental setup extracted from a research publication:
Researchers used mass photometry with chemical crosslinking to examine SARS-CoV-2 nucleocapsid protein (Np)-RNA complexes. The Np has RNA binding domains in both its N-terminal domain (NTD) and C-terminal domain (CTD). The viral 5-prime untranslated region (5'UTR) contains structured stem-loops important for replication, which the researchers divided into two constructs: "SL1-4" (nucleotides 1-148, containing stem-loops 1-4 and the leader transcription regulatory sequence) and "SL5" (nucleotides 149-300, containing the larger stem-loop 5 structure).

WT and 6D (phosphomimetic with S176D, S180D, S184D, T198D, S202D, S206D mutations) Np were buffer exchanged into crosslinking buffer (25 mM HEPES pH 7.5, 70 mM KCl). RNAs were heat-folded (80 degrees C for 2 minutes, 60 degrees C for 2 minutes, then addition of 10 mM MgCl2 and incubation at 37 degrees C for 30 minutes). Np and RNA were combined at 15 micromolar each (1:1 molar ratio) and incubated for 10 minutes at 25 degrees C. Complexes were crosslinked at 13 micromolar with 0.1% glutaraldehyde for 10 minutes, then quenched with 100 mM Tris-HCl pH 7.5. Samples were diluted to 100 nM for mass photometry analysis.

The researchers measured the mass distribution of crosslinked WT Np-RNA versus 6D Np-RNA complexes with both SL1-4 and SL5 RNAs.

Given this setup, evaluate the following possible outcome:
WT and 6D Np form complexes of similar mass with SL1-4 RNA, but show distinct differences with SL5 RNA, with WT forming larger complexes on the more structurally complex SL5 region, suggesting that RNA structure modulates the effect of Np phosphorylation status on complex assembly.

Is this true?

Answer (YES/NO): NO